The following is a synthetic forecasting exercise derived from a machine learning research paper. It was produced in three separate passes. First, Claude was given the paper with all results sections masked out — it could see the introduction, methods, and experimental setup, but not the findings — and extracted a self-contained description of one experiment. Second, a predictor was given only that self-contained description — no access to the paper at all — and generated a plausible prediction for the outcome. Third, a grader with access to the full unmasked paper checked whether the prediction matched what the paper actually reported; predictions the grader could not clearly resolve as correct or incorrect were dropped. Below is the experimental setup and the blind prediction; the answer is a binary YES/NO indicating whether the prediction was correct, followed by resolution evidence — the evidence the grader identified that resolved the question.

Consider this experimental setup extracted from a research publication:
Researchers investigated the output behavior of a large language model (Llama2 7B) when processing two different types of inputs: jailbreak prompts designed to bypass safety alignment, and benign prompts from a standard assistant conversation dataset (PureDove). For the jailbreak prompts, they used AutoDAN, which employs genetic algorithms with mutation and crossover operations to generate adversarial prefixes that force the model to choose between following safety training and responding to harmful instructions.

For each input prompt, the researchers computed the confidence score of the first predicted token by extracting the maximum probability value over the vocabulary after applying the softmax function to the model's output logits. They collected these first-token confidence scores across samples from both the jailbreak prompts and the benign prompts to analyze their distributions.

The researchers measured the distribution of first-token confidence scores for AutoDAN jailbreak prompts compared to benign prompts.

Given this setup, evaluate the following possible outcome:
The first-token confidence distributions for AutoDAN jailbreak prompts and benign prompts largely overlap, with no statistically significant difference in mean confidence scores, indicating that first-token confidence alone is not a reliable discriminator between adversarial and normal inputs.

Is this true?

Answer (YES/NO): NO